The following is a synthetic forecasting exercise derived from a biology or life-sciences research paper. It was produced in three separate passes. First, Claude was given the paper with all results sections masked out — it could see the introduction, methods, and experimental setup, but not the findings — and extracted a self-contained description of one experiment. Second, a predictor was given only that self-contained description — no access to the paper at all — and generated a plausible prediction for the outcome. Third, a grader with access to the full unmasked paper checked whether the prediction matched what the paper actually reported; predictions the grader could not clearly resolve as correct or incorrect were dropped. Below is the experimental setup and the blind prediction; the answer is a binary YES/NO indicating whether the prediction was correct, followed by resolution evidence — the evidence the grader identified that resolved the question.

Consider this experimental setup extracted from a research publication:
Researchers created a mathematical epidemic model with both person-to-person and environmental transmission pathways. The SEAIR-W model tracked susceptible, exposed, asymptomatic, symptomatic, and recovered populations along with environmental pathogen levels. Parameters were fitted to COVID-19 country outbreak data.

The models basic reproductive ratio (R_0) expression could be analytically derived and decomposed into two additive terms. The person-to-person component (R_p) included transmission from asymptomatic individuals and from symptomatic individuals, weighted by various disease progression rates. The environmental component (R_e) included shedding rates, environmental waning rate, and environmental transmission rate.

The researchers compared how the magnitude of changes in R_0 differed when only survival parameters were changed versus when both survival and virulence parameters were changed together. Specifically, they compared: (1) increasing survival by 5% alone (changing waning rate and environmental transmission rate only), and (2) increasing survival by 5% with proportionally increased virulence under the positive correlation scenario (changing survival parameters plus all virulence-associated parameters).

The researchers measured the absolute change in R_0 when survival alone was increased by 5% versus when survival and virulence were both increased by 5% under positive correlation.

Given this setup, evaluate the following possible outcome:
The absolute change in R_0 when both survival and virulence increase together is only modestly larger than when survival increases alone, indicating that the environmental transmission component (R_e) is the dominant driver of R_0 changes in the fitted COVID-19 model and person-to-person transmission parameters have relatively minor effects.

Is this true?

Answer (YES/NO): NO